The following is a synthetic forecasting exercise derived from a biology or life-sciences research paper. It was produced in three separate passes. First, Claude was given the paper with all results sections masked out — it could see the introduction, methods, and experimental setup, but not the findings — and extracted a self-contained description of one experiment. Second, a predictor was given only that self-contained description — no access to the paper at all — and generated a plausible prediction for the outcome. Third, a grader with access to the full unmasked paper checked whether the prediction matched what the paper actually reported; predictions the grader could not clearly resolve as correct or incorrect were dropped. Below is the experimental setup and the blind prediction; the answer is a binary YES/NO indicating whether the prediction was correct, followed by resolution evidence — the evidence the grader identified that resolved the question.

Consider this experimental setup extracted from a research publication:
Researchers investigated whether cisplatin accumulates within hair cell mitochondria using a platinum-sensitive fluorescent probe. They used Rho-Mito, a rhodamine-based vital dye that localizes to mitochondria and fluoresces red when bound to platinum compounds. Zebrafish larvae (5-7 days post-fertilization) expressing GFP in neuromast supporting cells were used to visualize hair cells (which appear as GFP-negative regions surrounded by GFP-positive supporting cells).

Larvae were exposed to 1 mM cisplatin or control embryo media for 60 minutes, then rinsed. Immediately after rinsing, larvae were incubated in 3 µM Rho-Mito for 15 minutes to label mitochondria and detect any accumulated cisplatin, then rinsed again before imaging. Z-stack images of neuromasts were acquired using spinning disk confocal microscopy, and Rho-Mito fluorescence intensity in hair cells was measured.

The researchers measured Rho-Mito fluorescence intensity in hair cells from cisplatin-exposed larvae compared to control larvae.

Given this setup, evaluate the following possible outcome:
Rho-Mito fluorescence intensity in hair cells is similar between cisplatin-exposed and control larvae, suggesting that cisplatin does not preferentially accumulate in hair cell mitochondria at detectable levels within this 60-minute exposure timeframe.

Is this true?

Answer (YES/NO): NO